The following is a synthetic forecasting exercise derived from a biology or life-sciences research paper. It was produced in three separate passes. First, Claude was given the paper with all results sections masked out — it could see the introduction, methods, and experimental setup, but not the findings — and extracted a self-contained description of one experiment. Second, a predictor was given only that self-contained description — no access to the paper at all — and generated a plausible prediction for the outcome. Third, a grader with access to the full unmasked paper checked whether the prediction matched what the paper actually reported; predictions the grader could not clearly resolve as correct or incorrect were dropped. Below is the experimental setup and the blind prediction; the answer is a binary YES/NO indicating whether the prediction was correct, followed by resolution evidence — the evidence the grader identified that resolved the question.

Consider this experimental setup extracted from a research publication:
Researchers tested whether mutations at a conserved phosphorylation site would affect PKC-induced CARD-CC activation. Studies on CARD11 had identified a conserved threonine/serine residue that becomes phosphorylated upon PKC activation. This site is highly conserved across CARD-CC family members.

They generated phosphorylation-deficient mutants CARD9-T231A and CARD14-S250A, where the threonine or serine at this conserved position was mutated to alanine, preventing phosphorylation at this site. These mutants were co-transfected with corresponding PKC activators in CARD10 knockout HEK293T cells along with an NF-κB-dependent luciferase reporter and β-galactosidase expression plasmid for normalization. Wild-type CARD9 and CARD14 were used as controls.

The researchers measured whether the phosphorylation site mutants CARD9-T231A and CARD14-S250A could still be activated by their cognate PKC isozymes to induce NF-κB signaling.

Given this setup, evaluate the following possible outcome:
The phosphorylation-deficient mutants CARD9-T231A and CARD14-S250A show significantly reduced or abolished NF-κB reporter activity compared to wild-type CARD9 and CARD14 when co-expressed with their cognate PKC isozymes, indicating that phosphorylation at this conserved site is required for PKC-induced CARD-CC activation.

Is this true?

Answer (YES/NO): NO